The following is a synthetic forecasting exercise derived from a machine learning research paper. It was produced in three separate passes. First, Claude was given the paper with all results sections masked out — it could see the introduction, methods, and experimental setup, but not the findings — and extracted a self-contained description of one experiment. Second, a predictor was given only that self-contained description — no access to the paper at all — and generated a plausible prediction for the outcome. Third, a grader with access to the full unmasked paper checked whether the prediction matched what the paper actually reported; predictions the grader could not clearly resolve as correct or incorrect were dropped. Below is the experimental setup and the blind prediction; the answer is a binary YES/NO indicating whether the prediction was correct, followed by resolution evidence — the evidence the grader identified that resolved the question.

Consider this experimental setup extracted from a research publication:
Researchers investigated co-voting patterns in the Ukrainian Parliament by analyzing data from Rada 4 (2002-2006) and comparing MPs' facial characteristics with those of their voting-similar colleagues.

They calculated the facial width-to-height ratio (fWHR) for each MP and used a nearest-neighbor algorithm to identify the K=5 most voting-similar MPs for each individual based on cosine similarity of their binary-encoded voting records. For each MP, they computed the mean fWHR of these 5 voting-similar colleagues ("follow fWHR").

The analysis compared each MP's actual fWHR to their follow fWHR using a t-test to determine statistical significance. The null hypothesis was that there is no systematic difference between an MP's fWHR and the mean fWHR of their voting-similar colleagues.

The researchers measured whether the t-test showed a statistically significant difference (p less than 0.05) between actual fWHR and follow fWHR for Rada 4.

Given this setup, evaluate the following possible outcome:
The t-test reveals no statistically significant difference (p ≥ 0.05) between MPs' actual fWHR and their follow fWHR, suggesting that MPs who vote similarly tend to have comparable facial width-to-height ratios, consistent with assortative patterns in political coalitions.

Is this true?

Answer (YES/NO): YES